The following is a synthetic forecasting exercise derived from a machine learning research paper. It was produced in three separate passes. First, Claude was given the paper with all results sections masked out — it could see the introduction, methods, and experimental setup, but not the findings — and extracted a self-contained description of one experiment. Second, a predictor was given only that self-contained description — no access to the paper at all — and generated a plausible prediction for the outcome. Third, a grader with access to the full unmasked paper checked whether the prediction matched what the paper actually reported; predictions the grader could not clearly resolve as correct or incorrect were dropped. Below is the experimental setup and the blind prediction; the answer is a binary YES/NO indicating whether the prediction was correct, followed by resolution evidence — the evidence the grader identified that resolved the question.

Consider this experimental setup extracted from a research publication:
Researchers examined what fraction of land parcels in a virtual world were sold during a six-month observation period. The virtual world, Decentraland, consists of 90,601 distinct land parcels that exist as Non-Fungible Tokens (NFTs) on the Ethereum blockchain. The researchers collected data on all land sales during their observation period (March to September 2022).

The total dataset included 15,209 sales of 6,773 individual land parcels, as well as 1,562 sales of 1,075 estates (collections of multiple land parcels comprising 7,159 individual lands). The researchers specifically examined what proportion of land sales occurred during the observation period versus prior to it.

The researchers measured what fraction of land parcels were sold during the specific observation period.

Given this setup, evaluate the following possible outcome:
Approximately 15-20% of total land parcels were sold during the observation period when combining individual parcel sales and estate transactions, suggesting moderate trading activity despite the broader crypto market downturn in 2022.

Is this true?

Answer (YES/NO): NO